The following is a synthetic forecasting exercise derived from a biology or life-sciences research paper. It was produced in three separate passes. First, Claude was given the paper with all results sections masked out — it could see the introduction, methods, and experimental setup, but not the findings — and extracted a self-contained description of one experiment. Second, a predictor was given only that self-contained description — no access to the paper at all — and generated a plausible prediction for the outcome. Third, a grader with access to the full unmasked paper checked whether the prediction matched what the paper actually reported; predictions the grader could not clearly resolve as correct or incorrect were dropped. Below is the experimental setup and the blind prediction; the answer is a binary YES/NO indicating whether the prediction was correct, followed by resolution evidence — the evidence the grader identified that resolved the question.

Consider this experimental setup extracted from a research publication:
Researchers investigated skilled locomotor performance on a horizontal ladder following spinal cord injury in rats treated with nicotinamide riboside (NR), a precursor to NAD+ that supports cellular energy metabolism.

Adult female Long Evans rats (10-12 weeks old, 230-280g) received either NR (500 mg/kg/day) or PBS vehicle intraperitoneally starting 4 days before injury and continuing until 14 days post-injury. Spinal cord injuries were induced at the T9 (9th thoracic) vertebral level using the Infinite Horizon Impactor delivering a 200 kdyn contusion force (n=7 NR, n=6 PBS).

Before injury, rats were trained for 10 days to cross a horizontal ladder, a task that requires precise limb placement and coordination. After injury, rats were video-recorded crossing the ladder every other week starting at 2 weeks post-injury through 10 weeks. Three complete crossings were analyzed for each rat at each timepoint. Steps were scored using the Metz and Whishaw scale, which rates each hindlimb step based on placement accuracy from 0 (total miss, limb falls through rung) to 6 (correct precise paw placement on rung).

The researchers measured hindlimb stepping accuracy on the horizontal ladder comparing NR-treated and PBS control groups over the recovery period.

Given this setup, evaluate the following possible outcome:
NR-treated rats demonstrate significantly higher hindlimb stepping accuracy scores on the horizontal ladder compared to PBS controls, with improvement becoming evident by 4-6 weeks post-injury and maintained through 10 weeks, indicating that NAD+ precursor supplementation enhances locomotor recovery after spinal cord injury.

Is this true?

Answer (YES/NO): NO